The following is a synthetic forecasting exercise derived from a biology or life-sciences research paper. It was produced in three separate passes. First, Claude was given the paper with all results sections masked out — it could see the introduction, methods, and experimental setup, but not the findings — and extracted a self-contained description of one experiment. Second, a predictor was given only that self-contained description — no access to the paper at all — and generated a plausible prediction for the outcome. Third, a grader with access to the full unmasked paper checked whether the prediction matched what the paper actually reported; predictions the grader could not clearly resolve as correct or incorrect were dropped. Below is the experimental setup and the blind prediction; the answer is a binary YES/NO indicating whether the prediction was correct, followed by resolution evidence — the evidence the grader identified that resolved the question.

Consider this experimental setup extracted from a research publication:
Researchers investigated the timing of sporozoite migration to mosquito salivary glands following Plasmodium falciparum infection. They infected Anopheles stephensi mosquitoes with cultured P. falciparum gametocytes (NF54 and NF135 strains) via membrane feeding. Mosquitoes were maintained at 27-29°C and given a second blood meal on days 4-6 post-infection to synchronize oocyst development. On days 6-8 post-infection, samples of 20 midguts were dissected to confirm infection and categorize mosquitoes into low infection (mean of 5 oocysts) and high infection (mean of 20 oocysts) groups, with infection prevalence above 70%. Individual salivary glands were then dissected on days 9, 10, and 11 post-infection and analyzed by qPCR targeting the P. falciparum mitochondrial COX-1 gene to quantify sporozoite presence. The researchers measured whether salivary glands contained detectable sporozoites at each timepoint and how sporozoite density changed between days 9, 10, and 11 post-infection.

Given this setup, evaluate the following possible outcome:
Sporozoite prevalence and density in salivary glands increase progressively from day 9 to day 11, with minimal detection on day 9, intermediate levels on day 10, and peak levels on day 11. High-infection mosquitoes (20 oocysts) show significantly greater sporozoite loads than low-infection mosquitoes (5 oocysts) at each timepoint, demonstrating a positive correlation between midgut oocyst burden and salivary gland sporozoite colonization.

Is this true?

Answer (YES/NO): NO